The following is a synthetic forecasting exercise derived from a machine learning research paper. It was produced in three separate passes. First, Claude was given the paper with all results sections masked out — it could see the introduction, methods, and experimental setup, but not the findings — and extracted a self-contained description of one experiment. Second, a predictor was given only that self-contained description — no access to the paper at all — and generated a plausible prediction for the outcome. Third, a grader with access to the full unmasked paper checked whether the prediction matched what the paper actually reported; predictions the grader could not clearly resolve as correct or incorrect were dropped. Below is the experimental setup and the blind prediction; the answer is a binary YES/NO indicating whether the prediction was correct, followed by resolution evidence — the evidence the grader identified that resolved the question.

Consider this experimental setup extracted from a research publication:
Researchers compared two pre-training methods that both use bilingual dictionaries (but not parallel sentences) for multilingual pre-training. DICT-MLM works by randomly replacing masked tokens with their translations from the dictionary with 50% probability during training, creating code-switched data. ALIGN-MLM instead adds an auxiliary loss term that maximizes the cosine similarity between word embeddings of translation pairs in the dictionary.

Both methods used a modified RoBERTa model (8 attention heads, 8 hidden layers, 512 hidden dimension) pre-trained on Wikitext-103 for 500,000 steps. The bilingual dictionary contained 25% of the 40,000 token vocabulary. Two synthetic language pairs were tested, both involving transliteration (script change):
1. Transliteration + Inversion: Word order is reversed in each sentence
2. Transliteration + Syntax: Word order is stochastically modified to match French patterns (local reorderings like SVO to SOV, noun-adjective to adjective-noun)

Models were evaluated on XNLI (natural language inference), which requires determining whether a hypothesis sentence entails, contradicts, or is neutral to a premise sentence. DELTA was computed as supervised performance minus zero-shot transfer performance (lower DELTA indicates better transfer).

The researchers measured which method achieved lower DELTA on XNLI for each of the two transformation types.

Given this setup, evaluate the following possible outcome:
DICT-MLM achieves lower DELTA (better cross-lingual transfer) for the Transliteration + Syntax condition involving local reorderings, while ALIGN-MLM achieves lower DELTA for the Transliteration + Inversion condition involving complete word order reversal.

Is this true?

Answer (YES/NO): YES